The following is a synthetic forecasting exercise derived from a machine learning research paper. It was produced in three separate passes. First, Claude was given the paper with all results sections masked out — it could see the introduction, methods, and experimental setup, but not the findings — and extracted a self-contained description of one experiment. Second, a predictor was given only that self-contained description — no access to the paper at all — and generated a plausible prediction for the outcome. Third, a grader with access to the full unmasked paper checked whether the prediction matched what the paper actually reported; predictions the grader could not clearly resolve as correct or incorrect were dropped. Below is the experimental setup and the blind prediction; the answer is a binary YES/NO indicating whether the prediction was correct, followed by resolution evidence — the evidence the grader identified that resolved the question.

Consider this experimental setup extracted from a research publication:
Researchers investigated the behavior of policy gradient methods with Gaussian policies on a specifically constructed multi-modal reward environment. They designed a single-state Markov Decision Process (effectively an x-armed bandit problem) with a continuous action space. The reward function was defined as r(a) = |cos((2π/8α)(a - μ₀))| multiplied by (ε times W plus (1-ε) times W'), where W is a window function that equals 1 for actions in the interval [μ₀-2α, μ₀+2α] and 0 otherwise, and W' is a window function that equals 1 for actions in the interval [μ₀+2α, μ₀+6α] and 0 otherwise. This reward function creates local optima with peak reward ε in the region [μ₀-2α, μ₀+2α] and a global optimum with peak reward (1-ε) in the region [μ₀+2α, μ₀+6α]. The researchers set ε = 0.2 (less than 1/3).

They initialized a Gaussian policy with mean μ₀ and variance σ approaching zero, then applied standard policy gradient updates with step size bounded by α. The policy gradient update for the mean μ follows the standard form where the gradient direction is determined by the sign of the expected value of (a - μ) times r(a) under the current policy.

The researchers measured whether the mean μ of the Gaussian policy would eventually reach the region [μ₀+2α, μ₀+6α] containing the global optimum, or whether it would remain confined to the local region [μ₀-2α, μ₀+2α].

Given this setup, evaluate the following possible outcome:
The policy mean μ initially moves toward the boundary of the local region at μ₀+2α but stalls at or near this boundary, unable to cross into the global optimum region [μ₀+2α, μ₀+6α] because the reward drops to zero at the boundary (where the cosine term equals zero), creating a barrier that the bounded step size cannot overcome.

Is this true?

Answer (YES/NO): NO